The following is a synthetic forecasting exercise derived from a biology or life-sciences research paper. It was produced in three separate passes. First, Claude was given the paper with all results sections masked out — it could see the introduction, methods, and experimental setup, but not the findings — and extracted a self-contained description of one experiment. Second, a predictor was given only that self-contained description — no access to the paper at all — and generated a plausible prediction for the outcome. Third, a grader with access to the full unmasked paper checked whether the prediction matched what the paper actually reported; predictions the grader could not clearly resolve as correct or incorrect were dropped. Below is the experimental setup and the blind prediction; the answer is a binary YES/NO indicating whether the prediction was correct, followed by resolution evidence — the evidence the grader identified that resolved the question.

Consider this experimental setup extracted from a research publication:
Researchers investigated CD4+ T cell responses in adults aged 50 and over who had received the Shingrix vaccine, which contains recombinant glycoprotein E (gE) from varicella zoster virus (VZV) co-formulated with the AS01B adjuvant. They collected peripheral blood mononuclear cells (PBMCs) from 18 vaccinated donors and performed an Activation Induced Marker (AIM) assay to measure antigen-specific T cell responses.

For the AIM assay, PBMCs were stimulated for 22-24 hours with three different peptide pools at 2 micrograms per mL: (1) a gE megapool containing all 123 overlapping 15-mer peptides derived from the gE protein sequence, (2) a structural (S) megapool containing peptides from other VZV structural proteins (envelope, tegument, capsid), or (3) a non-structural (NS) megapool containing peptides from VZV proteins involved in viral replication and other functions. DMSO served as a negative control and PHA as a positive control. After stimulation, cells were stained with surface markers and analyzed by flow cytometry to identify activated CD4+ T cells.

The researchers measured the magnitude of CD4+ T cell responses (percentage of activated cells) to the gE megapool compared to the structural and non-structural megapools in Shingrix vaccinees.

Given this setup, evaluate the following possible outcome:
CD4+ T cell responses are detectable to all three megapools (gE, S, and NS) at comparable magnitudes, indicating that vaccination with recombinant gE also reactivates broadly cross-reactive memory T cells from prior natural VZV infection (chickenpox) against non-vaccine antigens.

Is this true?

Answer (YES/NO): NO